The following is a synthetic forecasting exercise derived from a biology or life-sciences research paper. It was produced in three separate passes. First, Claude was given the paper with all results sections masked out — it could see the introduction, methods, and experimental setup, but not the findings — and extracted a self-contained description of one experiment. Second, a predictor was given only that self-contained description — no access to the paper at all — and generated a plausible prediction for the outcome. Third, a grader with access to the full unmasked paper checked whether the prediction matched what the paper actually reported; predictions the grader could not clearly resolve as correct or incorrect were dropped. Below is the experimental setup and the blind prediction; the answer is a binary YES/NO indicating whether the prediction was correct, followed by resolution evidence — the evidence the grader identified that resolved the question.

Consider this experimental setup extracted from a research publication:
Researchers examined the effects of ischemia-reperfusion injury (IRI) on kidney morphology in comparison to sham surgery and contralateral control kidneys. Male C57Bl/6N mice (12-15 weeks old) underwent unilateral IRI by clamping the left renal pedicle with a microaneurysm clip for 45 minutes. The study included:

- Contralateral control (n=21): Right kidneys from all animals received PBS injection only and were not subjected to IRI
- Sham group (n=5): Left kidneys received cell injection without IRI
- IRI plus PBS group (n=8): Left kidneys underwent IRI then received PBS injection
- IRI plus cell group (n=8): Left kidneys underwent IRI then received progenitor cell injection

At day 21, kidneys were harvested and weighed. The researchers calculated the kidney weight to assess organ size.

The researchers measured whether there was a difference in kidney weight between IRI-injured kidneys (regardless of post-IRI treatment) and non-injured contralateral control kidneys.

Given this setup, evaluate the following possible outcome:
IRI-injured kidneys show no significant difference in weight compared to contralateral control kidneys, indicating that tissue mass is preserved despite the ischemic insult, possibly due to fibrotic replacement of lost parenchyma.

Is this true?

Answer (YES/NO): NO